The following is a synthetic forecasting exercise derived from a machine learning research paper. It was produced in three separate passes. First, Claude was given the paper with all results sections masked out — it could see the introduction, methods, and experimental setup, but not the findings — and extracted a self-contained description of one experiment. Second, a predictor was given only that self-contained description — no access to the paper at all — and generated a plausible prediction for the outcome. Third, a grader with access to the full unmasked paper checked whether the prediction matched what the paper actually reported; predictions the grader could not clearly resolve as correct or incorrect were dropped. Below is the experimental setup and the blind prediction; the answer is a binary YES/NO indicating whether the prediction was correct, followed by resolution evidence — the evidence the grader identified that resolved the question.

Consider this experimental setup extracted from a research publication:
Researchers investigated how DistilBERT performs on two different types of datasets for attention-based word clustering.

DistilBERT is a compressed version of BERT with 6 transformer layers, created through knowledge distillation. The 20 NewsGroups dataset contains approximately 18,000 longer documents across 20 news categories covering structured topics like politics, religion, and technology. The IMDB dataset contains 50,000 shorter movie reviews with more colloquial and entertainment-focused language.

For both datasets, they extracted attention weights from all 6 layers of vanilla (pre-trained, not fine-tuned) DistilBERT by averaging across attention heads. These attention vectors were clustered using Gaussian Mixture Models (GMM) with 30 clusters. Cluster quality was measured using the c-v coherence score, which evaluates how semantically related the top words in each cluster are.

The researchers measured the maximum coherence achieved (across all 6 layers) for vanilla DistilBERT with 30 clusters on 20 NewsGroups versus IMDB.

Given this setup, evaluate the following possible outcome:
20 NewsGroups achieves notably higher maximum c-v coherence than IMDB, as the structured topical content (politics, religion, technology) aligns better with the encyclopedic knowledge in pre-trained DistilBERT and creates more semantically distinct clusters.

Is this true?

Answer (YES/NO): YES